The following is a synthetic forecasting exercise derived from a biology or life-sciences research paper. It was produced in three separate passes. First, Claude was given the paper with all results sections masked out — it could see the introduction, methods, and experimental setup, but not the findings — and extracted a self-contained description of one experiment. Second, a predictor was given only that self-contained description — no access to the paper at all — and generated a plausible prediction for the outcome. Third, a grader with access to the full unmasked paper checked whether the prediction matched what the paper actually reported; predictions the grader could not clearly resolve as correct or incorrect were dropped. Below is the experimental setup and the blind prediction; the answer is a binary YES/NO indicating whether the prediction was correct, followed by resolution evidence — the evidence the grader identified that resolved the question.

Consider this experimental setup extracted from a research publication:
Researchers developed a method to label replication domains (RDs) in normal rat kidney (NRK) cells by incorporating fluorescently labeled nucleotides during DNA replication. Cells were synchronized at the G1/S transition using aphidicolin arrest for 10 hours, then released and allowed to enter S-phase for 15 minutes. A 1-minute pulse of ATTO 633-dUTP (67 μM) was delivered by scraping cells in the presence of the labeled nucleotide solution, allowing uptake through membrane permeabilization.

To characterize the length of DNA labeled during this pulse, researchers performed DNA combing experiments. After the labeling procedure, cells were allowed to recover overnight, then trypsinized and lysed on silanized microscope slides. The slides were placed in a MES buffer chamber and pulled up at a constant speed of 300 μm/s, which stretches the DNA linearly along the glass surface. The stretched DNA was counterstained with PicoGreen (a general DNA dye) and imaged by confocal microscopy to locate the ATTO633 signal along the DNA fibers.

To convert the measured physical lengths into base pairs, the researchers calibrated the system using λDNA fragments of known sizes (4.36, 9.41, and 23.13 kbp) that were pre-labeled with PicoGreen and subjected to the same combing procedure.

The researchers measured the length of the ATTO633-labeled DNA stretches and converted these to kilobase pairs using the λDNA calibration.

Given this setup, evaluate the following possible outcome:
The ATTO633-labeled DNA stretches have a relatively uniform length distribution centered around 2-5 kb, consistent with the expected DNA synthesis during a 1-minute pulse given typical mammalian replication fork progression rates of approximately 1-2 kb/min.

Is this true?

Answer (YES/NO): NO